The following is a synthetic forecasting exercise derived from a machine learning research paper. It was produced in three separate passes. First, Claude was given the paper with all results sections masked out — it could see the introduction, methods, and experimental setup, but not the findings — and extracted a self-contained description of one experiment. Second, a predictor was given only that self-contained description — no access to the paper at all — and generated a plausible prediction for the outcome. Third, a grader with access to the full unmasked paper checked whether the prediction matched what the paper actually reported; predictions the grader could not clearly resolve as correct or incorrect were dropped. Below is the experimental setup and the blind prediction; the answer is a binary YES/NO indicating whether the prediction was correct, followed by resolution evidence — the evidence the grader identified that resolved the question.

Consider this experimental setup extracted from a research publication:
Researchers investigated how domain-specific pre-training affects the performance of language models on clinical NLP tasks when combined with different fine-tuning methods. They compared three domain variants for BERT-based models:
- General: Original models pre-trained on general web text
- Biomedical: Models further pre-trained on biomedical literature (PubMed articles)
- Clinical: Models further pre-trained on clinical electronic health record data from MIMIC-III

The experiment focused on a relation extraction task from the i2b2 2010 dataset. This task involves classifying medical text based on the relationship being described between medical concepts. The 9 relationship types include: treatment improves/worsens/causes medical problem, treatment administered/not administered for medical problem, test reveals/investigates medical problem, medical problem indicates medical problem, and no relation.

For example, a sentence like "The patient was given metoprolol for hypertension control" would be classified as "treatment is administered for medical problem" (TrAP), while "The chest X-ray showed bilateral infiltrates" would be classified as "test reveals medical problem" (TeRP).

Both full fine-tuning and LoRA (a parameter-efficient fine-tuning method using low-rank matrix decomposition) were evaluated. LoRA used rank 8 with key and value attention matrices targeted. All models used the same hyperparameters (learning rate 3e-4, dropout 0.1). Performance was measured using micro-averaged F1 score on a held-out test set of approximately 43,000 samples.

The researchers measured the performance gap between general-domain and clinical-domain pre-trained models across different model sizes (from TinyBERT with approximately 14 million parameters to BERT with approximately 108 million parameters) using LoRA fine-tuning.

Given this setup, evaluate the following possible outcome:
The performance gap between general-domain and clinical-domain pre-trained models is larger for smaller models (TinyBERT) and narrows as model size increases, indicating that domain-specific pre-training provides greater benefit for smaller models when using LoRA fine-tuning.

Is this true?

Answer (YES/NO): YES